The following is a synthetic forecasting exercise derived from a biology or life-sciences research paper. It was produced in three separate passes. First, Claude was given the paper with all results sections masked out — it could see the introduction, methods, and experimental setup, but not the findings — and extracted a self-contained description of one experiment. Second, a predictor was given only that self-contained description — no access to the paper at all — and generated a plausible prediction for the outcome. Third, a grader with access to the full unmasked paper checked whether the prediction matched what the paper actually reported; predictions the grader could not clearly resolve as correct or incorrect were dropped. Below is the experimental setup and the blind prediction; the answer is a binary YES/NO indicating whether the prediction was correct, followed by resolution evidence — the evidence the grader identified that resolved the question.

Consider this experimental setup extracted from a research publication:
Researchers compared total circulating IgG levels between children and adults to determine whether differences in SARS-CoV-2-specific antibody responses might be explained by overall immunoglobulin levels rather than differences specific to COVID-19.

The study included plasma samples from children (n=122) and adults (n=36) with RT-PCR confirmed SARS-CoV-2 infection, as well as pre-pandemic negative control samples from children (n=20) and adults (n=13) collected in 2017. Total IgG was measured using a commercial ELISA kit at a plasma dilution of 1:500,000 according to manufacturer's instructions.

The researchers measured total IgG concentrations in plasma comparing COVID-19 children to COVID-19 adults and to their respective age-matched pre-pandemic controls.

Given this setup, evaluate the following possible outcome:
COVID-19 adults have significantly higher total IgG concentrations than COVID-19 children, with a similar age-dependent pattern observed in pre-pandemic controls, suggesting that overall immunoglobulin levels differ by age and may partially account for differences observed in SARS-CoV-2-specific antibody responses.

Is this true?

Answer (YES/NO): NO